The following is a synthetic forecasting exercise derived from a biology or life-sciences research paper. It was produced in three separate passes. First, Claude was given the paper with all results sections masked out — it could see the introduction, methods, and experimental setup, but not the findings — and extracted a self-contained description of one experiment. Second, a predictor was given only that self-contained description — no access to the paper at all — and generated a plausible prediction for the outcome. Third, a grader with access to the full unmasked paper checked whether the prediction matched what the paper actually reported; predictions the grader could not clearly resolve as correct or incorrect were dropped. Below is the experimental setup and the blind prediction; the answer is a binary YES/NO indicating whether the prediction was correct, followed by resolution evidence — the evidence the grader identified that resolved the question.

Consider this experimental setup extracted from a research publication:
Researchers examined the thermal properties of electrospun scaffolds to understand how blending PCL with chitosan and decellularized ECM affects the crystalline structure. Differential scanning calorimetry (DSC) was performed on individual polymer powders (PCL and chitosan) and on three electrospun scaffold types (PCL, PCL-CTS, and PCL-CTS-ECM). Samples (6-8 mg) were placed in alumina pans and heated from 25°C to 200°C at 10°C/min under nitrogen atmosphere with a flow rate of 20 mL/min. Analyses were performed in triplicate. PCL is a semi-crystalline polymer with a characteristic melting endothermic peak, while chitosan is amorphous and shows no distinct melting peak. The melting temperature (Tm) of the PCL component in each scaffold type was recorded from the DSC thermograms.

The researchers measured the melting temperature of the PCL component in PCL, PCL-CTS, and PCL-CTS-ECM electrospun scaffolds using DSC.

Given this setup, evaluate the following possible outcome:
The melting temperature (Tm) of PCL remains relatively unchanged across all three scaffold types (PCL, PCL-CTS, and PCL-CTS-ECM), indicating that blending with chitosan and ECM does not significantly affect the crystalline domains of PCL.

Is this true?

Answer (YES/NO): YES